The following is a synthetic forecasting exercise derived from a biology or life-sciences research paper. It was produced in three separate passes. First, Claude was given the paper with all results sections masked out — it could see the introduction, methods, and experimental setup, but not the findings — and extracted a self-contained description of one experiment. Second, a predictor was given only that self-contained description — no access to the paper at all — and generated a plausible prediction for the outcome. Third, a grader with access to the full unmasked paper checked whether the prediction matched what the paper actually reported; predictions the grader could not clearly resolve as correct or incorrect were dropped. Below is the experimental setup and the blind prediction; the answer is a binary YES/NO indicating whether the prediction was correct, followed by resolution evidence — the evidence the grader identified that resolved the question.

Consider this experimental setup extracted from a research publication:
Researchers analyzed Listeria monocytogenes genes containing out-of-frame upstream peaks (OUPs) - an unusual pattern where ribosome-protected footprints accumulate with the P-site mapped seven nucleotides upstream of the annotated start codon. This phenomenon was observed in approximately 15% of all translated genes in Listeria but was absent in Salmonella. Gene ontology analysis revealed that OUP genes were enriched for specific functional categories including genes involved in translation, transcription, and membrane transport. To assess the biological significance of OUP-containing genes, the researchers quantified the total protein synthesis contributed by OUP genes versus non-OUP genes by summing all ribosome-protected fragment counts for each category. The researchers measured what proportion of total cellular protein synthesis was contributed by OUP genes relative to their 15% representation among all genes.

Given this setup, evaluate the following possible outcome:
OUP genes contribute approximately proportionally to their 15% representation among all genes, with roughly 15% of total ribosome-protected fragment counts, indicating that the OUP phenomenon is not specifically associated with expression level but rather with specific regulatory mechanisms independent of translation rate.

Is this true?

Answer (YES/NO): NO